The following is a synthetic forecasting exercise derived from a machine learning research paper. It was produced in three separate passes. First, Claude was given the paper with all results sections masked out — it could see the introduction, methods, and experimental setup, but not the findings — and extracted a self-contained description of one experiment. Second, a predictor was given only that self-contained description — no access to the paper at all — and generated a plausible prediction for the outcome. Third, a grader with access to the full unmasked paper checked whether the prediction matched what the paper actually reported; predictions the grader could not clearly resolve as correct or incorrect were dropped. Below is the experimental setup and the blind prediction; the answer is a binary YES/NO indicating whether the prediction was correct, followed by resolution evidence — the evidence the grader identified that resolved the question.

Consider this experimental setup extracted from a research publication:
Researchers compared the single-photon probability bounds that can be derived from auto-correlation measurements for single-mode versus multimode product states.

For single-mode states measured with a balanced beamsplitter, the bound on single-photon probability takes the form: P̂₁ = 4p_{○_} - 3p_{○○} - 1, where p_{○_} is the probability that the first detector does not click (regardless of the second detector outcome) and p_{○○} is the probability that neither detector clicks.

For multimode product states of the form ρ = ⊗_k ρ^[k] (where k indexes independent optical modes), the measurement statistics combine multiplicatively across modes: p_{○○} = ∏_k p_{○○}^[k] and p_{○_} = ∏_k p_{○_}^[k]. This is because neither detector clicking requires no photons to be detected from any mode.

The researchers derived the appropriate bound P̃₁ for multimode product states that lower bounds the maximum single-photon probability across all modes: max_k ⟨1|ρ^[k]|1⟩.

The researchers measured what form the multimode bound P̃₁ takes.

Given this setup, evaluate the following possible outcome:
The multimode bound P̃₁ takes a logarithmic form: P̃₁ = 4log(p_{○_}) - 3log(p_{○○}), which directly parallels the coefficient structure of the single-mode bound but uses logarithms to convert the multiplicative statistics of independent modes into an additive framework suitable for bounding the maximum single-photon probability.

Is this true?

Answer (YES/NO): NO